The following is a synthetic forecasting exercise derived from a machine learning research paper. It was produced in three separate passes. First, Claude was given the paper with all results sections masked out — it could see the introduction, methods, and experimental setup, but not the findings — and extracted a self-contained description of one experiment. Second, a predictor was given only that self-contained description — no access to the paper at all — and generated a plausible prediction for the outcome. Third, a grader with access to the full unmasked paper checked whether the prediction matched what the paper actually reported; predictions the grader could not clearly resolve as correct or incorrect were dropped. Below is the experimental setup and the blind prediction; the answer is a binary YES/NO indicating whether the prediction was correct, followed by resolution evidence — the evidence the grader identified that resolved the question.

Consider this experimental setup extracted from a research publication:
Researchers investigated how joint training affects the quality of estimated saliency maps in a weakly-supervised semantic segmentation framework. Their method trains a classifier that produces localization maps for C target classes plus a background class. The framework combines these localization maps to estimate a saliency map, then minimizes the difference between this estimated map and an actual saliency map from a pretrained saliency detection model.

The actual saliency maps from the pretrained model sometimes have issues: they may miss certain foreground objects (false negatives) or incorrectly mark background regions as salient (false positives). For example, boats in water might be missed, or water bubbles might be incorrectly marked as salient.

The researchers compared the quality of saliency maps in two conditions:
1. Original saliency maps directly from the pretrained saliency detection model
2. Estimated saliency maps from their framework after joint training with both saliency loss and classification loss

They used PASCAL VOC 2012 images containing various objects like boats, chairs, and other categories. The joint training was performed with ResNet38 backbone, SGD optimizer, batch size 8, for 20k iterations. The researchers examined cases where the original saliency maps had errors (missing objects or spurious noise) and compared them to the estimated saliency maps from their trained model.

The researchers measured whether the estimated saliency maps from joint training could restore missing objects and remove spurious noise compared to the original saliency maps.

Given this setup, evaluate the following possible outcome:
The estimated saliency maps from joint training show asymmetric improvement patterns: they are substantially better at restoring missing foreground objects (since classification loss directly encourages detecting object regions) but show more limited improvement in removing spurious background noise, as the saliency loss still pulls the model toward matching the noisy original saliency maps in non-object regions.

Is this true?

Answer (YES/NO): NO